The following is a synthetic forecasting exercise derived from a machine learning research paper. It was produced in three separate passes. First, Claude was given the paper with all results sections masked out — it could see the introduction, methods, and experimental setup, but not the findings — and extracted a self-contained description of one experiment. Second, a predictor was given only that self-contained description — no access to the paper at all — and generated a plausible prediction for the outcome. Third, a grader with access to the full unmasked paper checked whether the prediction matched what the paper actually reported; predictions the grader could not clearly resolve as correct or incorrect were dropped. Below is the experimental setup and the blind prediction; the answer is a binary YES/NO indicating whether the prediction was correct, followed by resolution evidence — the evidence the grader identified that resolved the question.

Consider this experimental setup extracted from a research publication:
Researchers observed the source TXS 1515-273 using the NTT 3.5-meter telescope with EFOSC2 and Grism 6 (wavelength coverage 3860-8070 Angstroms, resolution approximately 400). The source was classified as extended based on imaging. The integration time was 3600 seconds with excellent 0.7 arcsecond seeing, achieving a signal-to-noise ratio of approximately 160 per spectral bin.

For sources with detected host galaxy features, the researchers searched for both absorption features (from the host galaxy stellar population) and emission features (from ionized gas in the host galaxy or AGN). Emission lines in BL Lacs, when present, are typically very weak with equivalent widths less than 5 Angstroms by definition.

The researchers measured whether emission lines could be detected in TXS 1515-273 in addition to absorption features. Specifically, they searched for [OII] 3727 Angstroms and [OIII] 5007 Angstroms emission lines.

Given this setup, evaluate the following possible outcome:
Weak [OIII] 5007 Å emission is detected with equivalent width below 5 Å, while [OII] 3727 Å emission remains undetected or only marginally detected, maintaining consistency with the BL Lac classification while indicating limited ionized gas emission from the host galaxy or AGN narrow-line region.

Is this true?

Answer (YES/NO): NO